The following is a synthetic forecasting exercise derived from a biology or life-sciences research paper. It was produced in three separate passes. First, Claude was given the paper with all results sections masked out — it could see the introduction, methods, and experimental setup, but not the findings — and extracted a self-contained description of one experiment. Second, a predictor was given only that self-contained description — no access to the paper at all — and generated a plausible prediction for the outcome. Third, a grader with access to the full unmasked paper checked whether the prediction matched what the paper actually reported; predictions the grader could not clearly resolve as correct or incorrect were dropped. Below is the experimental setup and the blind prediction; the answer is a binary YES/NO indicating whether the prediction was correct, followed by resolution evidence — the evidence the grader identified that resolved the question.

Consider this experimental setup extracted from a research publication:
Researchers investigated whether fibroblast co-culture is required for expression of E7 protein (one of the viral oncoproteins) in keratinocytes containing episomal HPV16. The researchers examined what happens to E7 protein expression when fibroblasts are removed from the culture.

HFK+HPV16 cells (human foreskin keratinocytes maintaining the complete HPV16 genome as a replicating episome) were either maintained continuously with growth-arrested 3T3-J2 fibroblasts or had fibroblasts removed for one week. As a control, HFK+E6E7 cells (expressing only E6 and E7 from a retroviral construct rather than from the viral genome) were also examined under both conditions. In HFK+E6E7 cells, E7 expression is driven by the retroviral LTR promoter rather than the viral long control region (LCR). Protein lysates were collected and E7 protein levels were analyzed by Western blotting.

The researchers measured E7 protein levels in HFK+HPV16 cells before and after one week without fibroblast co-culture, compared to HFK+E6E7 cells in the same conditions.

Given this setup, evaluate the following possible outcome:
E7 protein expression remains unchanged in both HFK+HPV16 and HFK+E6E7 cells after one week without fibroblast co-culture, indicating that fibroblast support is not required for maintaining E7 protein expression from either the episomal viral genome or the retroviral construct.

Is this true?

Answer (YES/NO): NO